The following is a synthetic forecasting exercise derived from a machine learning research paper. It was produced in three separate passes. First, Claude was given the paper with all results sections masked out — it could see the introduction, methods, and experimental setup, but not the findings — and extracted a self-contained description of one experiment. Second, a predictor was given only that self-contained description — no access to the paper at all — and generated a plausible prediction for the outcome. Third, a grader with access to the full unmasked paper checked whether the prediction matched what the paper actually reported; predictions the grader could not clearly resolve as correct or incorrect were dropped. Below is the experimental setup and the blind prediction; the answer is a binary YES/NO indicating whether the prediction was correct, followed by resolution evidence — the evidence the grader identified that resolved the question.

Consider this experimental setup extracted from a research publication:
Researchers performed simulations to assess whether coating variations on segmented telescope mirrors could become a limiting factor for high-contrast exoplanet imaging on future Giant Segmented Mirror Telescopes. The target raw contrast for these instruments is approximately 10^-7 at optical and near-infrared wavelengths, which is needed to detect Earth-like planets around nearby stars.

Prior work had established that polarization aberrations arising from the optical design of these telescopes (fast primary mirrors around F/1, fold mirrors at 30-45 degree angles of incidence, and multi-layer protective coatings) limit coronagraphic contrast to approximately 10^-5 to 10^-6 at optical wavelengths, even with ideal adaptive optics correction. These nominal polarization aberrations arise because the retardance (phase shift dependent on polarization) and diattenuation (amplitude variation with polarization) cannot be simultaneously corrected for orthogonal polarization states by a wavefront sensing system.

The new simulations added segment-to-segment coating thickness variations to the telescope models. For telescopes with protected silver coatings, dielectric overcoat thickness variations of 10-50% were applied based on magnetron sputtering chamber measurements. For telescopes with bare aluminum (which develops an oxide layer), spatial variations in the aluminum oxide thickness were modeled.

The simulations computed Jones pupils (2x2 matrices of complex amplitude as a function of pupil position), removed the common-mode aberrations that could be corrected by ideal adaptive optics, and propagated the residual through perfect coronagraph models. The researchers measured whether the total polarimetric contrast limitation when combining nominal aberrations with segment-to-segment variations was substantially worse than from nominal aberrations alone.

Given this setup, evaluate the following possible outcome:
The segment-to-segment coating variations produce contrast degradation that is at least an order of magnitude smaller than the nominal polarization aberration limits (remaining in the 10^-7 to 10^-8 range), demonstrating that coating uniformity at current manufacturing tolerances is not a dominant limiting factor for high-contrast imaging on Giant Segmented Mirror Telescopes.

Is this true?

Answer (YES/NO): YES